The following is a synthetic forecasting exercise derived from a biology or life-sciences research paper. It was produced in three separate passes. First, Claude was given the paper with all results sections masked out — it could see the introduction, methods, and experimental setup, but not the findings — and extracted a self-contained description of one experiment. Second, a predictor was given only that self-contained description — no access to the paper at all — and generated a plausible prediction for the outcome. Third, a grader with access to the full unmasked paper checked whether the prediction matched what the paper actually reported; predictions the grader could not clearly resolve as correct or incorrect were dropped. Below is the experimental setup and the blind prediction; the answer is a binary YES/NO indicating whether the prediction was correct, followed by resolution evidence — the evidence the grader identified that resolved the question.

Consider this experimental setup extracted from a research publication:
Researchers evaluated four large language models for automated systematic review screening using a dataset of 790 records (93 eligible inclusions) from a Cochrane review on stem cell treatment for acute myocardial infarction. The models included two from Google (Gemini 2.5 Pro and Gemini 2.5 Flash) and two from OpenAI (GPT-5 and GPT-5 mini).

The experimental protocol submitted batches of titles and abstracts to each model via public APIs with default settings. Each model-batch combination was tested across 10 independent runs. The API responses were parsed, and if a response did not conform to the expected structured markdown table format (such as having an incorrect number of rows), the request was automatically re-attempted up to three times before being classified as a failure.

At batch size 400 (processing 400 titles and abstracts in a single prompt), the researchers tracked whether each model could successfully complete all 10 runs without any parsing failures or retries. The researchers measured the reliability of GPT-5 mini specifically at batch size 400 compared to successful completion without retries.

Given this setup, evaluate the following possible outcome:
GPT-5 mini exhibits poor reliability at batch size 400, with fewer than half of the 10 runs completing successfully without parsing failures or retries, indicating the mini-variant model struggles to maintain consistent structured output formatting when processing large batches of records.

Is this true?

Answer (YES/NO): NO